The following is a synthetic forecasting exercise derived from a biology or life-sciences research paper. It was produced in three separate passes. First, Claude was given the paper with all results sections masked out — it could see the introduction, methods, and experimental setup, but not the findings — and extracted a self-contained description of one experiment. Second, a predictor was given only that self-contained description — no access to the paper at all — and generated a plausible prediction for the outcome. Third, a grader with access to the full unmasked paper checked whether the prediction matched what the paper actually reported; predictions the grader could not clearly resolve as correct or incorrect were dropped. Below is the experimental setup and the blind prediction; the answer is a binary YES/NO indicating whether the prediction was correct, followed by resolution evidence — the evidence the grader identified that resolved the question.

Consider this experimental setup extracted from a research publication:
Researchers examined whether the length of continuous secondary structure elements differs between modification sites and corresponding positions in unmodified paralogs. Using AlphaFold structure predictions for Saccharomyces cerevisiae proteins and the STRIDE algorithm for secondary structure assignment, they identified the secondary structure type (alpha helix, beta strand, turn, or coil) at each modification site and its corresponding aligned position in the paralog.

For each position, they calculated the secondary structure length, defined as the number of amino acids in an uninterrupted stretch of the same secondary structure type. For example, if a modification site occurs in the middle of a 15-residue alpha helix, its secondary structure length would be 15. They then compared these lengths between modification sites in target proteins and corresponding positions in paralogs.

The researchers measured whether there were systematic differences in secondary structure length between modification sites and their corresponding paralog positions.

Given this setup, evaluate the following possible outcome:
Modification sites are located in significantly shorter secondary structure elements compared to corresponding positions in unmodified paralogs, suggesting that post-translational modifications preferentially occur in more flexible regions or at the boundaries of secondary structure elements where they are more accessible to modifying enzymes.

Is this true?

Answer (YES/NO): NO